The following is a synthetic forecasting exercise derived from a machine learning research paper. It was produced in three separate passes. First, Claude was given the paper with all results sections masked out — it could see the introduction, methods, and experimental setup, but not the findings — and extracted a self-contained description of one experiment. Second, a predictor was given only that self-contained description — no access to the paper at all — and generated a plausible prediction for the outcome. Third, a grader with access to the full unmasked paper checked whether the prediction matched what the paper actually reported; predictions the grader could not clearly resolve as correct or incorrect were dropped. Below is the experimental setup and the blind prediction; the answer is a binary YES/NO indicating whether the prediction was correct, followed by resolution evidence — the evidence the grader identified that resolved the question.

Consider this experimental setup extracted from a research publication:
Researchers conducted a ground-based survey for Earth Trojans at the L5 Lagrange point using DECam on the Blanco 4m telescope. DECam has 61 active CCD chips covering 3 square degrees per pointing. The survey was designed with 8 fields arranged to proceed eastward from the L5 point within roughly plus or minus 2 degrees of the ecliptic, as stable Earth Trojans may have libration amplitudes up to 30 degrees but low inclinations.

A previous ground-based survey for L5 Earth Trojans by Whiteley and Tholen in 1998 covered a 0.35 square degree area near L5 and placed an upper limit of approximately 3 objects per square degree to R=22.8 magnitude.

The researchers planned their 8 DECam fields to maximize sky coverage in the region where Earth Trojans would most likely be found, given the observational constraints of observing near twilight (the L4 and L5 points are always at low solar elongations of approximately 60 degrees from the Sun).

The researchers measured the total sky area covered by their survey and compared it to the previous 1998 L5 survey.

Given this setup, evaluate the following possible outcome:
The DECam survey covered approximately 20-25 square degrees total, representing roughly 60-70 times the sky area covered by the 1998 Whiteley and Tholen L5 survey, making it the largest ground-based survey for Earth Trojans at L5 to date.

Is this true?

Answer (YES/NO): YES